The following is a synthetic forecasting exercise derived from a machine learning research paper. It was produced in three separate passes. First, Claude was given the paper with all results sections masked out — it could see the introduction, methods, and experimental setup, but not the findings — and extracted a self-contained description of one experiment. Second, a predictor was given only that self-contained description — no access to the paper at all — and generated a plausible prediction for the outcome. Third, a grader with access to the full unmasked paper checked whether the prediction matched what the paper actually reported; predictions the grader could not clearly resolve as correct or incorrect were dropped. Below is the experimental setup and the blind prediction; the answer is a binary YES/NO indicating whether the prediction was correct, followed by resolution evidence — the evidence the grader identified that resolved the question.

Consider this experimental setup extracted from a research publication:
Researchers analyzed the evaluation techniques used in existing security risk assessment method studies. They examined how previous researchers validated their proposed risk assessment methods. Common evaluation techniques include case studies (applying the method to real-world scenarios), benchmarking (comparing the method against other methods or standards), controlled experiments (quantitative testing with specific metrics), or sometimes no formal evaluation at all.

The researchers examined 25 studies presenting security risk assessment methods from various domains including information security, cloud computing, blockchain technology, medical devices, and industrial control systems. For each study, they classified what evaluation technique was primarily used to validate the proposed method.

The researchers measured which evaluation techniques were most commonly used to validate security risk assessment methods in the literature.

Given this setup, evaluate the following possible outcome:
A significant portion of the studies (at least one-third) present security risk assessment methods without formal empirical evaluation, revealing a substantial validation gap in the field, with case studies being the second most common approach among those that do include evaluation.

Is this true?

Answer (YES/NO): NO